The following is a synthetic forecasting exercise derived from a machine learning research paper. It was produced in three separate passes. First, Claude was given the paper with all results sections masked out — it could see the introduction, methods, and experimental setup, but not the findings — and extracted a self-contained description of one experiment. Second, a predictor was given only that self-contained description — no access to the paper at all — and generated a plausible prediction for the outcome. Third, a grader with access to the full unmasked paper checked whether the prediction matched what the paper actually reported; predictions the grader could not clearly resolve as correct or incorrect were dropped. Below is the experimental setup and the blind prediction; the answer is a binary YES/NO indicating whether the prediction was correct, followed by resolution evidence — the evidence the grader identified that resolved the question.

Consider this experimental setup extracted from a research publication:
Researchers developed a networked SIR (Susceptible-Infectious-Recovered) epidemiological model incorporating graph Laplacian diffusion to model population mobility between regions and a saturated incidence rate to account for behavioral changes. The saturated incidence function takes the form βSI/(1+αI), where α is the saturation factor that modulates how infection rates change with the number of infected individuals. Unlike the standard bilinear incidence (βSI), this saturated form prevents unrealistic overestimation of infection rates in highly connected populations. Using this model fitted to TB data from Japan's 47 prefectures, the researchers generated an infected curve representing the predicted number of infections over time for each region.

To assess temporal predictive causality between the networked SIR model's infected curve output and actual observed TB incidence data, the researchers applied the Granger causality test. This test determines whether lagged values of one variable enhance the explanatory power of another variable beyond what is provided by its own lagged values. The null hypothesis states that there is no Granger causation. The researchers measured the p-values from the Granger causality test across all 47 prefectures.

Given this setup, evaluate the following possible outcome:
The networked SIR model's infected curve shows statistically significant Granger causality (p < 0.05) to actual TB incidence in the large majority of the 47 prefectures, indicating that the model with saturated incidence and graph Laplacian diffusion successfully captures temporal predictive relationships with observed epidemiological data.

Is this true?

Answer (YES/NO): YES